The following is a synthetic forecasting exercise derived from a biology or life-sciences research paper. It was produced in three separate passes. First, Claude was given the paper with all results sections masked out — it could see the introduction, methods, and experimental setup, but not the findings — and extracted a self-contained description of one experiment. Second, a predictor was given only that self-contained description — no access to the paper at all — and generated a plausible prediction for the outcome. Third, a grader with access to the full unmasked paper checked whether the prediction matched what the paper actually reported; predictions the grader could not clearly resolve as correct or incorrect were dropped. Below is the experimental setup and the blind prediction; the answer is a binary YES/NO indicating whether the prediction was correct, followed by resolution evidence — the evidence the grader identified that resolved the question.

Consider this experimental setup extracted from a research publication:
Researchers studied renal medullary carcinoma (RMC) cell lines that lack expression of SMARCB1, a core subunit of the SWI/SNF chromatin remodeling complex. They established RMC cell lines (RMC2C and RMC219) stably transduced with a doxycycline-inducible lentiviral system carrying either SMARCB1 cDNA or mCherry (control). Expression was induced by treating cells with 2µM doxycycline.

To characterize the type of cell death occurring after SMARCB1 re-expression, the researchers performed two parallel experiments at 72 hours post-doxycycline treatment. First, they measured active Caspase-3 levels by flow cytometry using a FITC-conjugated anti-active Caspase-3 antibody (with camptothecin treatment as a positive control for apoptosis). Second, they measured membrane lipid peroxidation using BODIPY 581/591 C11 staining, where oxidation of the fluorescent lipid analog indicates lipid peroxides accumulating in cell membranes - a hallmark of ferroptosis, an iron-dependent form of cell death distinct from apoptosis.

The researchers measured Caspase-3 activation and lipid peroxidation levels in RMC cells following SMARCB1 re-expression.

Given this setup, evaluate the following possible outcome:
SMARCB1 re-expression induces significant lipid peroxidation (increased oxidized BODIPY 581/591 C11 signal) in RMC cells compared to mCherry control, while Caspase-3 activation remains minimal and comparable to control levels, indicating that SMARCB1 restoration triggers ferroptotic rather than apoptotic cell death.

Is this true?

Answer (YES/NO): YES